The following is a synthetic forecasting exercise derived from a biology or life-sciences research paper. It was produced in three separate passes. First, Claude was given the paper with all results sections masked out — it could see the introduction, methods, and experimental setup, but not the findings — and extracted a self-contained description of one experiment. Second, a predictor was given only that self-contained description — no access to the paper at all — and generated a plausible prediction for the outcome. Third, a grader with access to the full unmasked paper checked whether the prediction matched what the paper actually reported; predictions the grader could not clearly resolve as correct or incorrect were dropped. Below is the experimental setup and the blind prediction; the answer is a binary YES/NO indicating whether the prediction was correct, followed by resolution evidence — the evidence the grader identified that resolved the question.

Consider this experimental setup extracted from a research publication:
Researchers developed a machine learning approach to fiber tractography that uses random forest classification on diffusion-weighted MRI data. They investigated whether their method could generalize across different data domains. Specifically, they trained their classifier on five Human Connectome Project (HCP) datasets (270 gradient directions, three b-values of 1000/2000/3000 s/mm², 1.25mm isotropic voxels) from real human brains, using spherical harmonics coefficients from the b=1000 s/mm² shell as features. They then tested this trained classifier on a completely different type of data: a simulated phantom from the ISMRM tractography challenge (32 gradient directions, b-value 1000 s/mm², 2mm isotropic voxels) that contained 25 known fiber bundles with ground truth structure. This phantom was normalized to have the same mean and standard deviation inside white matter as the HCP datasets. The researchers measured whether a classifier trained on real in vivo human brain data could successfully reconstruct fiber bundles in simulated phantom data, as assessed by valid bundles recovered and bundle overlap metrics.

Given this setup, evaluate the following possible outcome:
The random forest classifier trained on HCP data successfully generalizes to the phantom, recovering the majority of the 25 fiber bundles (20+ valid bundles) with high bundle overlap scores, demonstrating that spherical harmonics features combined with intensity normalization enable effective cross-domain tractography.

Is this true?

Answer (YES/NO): NO